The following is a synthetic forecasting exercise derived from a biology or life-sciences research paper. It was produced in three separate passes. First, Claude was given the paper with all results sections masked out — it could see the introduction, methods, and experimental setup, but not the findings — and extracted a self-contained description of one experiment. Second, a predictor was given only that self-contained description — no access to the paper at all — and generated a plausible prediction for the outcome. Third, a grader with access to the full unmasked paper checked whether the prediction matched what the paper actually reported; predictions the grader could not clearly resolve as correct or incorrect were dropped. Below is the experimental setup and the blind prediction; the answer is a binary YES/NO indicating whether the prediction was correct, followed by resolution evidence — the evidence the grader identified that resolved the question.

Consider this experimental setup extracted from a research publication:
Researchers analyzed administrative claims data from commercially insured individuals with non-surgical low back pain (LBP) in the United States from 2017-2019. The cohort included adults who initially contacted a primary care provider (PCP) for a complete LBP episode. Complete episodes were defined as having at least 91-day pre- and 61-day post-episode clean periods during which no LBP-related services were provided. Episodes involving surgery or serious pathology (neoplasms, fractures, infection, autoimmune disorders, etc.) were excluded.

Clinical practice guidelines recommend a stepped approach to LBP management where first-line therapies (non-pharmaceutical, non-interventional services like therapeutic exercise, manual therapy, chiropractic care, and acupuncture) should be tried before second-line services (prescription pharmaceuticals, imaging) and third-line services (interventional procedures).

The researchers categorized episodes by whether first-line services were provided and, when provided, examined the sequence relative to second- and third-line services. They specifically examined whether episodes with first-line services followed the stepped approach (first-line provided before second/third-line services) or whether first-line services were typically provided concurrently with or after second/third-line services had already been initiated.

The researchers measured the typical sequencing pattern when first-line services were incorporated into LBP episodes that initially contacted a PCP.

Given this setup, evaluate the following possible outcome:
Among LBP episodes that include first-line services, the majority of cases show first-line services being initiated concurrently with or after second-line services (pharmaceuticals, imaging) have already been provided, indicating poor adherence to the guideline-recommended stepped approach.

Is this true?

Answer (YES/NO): YES